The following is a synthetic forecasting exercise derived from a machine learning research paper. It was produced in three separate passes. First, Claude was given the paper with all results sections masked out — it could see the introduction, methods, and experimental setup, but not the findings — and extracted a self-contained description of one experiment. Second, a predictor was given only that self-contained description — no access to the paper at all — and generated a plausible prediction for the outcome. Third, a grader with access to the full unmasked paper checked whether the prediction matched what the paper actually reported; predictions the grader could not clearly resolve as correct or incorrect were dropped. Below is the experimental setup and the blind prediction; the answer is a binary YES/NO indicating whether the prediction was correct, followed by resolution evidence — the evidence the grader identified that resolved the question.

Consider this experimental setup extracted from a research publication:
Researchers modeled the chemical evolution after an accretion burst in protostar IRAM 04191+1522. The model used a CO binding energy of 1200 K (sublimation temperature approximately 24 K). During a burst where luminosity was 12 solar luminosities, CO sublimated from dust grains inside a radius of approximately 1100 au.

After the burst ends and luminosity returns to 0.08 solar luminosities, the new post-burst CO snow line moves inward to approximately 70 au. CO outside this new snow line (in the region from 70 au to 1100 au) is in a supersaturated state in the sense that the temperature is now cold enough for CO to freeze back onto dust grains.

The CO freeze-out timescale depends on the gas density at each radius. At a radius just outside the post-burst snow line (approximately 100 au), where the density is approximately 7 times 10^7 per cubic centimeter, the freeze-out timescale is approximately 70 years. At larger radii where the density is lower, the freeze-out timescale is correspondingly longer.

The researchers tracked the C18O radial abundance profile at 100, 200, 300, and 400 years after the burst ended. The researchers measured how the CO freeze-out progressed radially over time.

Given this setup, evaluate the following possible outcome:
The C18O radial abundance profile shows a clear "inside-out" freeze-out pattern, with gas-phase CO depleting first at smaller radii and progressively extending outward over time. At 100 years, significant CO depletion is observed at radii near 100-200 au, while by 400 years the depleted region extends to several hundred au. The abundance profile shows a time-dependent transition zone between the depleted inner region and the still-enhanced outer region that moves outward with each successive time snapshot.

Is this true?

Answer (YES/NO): YES